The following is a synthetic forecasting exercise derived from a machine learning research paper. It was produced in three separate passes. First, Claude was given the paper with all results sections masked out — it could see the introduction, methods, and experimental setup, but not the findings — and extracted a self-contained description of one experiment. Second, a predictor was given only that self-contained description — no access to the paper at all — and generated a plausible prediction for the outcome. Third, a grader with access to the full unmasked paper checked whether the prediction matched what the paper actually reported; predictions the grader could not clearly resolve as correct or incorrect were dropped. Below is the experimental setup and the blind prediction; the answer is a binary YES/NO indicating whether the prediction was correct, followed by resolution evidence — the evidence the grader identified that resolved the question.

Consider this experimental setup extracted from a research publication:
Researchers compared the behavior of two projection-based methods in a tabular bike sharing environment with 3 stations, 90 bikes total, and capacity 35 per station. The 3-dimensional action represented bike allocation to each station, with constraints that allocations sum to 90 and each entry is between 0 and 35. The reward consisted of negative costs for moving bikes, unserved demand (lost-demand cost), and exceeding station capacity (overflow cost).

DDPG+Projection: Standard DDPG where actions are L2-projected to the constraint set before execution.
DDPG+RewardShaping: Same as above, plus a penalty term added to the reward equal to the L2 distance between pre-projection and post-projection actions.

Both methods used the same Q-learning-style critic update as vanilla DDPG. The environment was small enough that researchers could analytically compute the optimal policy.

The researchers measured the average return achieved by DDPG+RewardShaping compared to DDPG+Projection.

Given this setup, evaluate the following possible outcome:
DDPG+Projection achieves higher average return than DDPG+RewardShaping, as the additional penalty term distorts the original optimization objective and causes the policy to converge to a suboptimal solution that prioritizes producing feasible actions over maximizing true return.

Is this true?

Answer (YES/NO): NO